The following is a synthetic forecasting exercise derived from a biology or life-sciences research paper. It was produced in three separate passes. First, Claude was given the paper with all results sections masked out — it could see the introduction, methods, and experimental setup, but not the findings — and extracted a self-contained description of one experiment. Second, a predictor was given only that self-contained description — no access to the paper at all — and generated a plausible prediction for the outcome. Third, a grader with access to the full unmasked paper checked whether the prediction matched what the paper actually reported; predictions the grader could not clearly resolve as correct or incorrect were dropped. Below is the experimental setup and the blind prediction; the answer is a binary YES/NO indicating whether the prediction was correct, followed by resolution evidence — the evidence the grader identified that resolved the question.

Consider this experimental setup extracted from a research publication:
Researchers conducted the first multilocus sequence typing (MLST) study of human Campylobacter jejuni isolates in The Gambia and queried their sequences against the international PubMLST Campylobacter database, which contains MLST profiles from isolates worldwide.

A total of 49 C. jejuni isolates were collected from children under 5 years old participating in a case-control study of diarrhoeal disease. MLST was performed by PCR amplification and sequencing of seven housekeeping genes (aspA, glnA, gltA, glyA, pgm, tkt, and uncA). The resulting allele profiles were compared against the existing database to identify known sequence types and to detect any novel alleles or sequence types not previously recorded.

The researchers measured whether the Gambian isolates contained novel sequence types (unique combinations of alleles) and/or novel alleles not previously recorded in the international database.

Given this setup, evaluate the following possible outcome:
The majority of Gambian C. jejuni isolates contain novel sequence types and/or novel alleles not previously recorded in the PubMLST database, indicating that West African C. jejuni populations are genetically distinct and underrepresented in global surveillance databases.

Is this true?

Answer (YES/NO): NO